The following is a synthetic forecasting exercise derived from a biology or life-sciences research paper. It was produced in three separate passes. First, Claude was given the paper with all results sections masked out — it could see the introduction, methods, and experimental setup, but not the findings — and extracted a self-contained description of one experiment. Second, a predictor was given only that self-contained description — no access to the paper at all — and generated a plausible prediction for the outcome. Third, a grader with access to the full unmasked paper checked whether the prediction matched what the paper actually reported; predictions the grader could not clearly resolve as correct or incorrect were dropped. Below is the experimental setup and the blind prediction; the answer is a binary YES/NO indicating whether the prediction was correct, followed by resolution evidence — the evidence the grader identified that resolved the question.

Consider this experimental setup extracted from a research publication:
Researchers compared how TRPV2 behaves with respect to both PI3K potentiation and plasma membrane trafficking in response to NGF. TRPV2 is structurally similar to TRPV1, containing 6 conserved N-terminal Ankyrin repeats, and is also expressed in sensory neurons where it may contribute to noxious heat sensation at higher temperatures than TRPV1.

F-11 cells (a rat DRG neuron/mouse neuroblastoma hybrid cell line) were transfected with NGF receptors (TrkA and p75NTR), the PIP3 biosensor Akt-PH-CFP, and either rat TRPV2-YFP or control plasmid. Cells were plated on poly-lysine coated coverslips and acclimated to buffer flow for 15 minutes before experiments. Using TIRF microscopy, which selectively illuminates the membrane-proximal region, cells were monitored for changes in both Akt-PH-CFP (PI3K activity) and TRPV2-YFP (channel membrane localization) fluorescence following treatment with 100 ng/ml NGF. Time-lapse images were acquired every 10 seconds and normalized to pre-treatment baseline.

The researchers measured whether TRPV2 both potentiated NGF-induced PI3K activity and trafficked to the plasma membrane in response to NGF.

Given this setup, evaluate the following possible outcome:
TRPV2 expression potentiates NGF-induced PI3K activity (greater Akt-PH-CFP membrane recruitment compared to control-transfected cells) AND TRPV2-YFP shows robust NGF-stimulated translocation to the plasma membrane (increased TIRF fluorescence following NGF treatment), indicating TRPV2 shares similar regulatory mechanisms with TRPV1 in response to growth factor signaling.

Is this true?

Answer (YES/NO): YES